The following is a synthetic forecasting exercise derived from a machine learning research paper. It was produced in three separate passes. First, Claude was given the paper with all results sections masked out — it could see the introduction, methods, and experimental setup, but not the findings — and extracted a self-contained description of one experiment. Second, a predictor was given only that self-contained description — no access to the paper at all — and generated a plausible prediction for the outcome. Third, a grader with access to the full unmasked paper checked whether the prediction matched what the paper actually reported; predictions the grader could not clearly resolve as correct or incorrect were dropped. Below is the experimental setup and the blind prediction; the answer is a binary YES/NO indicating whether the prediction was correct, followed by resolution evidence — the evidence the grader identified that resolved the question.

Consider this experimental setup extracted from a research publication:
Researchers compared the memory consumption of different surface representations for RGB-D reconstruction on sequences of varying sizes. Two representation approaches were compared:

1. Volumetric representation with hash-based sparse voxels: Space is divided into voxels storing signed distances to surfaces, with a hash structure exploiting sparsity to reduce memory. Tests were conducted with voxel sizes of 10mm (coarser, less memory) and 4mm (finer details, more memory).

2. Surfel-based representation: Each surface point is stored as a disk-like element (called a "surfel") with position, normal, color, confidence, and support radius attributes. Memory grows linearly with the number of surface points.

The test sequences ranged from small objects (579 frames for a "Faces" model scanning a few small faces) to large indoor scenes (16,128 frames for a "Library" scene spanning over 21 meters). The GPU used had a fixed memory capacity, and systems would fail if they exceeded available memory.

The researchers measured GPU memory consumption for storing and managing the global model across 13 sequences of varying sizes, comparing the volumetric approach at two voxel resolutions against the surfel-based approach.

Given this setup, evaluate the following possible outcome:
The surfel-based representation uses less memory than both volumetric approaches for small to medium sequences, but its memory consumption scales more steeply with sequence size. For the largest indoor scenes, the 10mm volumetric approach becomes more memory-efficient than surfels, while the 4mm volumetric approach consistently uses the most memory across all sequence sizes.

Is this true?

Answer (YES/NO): NO